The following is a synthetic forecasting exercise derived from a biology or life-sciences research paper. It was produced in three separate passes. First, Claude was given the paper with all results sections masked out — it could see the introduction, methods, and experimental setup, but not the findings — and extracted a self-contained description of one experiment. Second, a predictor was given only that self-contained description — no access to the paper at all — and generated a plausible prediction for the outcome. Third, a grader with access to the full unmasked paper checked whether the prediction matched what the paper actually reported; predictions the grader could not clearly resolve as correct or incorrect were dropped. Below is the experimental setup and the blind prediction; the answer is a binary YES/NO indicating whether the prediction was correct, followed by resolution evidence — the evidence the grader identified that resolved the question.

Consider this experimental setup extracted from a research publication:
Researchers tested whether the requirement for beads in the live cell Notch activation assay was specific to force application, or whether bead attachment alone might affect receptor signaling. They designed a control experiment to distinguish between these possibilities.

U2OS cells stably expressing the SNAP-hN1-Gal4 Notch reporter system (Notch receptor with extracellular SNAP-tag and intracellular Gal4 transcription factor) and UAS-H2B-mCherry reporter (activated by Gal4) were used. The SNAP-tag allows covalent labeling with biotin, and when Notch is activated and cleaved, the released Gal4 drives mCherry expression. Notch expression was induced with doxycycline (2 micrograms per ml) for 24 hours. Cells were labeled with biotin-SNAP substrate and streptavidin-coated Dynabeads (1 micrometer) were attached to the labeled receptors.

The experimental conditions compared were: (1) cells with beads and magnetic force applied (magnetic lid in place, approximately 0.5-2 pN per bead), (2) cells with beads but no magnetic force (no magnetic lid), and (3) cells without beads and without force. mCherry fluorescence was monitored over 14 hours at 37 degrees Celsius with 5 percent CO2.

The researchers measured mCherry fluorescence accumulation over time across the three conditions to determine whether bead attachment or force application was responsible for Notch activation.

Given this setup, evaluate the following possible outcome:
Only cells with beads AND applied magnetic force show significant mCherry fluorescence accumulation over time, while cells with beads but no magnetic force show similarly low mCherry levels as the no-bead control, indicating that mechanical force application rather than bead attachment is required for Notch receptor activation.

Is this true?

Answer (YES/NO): YES